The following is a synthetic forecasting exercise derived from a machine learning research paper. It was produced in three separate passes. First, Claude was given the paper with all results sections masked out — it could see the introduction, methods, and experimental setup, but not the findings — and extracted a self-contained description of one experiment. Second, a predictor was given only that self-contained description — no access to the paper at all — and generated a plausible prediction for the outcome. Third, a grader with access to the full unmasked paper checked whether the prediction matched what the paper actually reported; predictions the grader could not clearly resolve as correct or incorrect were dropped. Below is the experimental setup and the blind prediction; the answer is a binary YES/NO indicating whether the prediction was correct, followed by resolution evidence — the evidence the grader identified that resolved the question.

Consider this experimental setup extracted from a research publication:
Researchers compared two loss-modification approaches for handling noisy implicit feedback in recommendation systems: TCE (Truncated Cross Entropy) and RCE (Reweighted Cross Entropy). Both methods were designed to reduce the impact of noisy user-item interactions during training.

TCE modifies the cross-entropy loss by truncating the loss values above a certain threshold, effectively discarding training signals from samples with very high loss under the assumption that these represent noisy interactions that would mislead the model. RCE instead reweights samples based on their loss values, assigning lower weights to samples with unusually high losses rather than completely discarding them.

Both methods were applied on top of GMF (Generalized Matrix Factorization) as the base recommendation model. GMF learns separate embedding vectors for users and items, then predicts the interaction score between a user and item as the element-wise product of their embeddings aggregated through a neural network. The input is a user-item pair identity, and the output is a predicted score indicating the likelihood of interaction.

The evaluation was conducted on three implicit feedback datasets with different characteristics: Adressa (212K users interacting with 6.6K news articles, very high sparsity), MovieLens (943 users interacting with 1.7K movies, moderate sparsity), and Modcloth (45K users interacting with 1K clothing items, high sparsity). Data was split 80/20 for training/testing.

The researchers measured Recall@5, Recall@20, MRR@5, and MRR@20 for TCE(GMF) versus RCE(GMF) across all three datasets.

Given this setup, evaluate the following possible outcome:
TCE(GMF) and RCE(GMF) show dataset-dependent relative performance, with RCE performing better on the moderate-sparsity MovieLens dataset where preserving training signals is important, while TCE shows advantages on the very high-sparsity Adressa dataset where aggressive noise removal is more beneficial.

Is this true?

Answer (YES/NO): NO